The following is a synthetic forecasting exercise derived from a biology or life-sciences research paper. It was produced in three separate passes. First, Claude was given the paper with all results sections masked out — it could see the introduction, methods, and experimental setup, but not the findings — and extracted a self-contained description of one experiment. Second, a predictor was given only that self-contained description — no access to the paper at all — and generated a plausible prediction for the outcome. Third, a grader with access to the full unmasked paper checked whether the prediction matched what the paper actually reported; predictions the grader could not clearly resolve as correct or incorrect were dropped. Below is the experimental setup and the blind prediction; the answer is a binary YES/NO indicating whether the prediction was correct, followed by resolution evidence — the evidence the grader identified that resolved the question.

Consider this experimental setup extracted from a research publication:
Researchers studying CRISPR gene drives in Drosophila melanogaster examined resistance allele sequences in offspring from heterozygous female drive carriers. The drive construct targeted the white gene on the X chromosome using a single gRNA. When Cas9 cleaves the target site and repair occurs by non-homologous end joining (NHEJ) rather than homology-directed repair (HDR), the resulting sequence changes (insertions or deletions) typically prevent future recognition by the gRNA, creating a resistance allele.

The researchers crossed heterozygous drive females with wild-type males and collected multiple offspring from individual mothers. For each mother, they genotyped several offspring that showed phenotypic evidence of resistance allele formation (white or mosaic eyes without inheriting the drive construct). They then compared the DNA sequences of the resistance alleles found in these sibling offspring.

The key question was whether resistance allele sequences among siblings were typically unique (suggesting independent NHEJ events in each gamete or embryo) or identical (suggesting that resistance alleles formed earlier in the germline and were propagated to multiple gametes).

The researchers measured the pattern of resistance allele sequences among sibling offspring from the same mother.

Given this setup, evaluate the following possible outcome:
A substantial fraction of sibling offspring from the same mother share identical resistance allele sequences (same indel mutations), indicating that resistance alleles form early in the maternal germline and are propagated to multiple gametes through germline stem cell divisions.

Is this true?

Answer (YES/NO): YES